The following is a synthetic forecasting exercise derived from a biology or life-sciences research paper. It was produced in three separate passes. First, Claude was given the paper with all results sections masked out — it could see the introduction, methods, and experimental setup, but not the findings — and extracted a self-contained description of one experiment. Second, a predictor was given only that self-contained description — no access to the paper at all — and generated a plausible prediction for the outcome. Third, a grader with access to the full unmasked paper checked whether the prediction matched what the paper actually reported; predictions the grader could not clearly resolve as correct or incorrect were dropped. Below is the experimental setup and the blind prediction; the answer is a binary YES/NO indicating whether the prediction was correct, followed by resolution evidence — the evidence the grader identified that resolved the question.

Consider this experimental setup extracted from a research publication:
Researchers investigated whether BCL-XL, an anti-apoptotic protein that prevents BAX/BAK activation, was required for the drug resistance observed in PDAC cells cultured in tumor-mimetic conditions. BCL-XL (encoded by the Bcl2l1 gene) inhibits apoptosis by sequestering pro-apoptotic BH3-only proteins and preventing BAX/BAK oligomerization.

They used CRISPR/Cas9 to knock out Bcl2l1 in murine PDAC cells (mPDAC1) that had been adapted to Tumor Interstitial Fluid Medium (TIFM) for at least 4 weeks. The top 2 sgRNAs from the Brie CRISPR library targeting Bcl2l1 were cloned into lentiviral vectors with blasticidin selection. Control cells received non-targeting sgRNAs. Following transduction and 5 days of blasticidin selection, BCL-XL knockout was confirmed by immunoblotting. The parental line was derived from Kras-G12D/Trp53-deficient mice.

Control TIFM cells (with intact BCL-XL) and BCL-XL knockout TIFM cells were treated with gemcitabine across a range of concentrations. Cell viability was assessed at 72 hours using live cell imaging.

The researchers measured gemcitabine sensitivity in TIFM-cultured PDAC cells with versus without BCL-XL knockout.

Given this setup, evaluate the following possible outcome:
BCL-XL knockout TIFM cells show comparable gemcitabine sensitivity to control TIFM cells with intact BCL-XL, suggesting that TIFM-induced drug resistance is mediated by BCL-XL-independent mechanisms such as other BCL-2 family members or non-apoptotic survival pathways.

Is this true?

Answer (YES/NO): NO